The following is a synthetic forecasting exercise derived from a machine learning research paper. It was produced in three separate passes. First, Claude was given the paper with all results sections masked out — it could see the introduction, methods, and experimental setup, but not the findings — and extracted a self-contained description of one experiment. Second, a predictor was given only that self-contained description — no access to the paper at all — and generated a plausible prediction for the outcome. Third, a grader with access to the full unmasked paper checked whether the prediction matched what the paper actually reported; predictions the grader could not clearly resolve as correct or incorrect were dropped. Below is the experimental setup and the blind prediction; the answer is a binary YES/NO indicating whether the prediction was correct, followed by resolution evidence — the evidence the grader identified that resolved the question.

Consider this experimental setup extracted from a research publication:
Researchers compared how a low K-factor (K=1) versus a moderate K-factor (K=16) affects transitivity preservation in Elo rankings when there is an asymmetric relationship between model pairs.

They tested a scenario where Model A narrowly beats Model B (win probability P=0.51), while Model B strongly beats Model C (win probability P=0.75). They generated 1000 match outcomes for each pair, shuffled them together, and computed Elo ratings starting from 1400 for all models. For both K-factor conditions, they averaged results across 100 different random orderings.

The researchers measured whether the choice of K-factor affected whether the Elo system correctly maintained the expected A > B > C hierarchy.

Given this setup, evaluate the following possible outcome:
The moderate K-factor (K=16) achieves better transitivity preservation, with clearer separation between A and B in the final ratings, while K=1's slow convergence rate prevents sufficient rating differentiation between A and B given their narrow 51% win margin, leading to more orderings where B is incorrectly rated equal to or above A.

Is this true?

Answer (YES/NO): YES